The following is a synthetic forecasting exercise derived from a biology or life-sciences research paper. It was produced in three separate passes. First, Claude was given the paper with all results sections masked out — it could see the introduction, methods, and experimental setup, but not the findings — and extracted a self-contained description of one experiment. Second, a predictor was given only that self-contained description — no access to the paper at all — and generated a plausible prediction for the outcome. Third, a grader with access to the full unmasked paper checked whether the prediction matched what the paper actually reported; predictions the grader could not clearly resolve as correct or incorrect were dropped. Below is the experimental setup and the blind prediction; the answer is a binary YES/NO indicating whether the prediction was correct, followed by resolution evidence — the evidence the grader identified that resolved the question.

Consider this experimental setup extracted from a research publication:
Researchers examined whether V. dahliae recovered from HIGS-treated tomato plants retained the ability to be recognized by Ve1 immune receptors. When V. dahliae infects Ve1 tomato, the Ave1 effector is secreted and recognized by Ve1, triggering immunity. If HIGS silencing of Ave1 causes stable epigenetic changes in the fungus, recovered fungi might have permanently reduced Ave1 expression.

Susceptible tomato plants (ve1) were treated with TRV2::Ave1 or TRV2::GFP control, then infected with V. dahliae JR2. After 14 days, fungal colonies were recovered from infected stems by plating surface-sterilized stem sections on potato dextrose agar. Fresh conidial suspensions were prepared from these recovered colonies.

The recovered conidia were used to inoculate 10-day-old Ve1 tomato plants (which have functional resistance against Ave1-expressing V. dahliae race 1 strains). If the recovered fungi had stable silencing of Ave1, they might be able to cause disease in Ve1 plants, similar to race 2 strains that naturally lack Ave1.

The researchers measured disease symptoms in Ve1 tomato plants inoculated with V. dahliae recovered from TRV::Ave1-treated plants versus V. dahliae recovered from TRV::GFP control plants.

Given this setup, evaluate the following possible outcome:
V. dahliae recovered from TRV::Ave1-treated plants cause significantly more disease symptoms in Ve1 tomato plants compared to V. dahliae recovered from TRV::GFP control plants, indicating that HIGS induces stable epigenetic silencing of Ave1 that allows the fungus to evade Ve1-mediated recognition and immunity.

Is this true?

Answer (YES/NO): NO